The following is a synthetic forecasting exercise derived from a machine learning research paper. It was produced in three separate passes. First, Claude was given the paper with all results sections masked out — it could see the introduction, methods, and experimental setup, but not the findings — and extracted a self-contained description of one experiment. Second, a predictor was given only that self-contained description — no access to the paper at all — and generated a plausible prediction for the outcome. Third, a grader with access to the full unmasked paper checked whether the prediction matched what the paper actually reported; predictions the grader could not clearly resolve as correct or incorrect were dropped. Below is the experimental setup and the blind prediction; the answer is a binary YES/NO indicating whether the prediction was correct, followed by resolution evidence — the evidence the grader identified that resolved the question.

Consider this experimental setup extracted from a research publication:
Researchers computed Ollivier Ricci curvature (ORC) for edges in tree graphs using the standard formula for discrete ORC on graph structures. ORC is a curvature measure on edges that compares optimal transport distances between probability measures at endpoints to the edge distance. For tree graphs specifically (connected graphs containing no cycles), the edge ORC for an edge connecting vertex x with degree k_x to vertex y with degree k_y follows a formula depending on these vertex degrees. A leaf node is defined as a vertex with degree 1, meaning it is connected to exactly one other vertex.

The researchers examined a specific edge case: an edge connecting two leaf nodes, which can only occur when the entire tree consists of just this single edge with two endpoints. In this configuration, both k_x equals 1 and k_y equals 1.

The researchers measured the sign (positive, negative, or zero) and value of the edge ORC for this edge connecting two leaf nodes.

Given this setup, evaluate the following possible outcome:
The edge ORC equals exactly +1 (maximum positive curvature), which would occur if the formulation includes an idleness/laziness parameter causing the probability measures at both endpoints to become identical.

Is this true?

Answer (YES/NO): YES